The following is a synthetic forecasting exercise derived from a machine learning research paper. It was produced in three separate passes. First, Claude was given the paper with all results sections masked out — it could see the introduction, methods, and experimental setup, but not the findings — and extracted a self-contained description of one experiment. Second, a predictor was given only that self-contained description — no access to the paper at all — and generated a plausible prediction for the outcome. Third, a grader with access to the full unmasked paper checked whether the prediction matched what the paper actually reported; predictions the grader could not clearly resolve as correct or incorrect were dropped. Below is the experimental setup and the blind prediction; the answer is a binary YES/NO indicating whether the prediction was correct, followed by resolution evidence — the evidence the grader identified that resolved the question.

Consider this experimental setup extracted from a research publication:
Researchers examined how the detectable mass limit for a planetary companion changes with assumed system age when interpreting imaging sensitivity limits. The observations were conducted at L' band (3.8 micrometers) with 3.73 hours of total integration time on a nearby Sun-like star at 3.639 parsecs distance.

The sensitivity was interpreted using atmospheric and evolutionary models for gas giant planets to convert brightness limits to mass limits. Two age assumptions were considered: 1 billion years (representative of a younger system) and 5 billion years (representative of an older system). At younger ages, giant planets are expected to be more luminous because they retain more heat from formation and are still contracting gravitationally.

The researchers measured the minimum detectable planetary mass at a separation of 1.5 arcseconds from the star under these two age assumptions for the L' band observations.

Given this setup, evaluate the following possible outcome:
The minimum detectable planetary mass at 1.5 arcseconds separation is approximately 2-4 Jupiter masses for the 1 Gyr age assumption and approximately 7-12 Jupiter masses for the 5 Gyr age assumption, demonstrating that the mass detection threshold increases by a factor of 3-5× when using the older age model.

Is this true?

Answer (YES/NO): NO